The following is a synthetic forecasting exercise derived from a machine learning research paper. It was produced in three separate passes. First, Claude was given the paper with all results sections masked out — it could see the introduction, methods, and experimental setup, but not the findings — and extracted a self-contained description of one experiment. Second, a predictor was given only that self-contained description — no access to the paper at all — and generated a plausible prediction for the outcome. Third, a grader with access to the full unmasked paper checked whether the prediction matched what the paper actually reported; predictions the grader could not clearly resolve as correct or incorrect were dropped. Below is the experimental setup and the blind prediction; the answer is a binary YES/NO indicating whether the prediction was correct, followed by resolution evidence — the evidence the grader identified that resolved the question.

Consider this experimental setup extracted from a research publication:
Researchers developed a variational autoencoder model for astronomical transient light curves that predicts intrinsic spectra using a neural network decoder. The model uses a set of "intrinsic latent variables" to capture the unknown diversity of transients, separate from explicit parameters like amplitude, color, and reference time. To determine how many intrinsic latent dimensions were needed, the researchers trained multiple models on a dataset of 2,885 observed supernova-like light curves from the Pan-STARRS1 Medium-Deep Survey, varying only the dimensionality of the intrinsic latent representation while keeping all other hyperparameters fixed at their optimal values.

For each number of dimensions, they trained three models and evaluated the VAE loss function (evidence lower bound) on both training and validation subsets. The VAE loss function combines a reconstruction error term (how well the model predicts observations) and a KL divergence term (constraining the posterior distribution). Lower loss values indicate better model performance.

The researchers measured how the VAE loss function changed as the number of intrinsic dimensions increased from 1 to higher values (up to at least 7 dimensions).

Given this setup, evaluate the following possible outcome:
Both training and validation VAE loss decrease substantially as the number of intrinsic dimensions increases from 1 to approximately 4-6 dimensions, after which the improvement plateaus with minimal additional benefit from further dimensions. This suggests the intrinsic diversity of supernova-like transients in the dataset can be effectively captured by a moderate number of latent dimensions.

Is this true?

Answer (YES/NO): NO